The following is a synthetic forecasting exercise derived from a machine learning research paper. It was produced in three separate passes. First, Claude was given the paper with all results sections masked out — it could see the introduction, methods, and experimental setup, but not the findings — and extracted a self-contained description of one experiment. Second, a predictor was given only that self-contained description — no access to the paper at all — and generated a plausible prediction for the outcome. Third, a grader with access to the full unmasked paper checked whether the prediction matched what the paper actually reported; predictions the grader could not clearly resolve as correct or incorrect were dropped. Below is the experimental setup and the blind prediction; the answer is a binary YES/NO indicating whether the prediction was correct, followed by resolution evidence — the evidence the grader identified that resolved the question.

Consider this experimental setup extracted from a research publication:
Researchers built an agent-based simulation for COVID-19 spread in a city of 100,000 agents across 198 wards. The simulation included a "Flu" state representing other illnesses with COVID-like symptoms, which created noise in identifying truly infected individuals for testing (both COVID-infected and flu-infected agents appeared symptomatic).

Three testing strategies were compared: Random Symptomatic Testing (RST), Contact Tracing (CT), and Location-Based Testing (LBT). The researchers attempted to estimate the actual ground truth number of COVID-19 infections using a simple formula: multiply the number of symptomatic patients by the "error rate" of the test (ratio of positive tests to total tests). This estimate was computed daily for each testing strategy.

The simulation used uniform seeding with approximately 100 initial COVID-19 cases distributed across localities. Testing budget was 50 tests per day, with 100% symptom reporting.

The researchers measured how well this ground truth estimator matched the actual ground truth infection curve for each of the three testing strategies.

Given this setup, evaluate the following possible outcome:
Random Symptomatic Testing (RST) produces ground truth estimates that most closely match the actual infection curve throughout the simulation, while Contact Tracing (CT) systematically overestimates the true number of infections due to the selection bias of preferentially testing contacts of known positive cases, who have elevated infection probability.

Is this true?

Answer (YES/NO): NO